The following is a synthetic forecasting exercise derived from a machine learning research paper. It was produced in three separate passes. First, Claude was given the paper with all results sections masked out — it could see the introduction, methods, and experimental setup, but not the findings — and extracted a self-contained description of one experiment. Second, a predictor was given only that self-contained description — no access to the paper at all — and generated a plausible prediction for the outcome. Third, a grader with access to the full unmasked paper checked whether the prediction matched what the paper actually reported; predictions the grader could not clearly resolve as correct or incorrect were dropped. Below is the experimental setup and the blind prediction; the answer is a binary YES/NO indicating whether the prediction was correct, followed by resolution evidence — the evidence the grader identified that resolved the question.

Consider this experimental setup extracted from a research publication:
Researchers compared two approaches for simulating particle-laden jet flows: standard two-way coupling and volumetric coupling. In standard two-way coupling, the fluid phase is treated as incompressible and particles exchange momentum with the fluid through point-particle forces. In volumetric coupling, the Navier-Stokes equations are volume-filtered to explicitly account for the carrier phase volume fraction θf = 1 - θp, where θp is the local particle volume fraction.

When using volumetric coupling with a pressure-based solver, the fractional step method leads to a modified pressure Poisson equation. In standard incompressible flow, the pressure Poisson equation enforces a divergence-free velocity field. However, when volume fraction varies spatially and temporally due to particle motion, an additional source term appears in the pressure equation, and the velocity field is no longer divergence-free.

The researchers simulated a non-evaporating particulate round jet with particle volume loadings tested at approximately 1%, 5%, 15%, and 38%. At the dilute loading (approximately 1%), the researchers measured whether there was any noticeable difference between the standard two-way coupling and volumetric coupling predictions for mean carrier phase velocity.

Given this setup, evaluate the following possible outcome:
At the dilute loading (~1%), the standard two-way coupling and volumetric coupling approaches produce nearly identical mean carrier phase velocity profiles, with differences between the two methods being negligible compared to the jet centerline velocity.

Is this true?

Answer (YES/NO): YES